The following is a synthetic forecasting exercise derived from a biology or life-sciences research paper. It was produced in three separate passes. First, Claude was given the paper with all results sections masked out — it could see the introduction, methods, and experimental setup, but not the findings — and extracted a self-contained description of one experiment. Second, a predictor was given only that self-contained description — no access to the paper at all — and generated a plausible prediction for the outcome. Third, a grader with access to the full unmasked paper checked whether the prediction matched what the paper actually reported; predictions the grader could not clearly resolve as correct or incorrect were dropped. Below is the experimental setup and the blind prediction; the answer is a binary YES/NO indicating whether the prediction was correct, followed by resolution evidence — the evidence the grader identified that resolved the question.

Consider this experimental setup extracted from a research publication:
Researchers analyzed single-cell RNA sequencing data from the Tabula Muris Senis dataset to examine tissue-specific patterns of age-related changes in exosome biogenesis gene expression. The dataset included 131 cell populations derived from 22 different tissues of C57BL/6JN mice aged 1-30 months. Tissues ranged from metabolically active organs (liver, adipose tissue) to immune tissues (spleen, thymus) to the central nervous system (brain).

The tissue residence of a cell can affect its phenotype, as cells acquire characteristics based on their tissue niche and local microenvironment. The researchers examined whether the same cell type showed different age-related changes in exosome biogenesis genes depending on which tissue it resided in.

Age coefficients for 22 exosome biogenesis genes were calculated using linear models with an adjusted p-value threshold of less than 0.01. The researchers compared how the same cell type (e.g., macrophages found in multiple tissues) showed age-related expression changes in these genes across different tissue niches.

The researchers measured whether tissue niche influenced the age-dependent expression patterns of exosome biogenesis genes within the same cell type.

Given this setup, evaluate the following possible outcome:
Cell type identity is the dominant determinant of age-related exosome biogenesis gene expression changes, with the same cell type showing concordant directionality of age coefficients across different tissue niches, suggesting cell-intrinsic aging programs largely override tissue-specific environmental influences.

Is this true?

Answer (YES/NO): NO